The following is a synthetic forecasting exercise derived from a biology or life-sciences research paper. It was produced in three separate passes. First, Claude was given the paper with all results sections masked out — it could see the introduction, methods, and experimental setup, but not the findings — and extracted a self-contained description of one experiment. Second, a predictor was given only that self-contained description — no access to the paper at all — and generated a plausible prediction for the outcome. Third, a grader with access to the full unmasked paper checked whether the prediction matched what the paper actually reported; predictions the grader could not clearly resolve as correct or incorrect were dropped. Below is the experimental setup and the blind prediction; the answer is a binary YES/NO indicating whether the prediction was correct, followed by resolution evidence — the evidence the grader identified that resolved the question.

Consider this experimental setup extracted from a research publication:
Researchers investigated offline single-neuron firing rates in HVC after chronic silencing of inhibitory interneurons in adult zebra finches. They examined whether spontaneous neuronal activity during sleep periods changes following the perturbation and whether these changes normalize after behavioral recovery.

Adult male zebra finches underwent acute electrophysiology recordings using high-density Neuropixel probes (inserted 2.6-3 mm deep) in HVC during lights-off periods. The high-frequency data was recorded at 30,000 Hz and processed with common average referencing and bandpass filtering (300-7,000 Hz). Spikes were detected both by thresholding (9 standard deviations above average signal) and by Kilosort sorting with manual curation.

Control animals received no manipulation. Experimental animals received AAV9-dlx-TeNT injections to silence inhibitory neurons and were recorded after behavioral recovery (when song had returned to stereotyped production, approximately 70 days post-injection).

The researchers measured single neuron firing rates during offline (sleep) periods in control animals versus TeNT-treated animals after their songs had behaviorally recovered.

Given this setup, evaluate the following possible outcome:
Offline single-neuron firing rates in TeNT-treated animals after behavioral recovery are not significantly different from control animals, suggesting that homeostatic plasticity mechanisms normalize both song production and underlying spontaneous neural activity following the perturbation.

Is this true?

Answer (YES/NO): NO